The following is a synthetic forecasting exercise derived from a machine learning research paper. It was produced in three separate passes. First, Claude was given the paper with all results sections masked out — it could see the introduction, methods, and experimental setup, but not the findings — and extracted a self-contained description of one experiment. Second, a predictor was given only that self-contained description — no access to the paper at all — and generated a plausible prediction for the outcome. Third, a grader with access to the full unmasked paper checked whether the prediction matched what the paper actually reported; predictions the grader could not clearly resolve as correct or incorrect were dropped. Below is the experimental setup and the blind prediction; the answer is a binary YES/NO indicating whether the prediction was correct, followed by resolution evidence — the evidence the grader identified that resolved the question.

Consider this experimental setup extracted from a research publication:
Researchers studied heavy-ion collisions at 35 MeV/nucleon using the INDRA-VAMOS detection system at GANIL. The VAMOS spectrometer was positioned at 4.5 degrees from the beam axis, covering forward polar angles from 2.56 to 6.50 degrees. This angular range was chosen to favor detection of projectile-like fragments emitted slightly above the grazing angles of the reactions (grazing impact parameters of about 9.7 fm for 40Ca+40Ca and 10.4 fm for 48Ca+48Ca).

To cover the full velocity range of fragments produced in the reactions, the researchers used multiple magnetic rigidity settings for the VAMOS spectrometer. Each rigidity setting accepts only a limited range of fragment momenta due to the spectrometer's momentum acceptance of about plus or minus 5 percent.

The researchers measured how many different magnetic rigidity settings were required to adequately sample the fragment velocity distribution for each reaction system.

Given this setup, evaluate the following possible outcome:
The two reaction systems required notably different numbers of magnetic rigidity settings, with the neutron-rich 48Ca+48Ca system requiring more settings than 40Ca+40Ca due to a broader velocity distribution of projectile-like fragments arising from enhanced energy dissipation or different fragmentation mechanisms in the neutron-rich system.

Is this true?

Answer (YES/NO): NO